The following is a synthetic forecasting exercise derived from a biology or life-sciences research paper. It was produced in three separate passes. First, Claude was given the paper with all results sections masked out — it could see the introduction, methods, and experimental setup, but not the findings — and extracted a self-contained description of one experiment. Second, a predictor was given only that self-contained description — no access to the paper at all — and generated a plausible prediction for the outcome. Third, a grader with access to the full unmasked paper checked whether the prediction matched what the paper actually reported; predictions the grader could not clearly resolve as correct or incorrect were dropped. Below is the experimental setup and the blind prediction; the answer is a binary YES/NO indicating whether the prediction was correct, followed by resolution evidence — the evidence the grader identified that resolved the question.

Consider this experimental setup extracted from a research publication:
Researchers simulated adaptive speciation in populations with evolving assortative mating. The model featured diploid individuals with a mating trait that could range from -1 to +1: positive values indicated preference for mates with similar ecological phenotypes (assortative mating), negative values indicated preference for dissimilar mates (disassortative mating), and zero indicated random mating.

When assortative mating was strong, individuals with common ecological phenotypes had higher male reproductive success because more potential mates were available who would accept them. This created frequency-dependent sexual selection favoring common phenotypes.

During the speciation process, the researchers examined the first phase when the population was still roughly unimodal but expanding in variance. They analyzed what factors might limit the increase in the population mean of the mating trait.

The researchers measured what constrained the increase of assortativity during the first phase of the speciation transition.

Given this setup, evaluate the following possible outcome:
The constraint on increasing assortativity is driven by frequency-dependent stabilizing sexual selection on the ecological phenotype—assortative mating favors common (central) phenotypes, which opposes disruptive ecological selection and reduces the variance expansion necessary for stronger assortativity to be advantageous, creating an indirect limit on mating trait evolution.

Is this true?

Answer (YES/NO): NO